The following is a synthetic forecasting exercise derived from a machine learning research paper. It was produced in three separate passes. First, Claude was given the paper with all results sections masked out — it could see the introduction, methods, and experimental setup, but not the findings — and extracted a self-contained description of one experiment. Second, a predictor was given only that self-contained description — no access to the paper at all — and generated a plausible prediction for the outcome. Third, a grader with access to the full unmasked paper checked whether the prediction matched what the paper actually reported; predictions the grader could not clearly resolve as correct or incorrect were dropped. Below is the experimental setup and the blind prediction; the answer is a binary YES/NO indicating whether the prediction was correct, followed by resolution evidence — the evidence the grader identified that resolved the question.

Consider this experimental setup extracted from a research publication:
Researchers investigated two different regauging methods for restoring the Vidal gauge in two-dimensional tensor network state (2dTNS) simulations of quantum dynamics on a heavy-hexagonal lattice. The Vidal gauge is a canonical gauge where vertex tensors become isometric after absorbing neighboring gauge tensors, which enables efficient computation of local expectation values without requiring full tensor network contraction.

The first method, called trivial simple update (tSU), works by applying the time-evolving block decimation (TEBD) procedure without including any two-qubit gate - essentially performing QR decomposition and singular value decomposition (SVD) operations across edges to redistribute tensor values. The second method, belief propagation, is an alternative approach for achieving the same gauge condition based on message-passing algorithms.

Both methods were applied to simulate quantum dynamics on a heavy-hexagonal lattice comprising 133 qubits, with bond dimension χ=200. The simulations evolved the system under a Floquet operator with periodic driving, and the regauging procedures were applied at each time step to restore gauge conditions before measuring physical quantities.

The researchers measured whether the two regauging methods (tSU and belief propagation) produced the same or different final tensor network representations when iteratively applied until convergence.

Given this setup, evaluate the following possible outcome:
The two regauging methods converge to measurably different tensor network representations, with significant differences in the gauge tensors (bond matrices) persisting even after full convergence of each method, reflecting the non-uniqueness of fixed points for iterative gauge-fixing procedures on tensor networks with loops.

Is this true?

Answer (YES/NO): NO